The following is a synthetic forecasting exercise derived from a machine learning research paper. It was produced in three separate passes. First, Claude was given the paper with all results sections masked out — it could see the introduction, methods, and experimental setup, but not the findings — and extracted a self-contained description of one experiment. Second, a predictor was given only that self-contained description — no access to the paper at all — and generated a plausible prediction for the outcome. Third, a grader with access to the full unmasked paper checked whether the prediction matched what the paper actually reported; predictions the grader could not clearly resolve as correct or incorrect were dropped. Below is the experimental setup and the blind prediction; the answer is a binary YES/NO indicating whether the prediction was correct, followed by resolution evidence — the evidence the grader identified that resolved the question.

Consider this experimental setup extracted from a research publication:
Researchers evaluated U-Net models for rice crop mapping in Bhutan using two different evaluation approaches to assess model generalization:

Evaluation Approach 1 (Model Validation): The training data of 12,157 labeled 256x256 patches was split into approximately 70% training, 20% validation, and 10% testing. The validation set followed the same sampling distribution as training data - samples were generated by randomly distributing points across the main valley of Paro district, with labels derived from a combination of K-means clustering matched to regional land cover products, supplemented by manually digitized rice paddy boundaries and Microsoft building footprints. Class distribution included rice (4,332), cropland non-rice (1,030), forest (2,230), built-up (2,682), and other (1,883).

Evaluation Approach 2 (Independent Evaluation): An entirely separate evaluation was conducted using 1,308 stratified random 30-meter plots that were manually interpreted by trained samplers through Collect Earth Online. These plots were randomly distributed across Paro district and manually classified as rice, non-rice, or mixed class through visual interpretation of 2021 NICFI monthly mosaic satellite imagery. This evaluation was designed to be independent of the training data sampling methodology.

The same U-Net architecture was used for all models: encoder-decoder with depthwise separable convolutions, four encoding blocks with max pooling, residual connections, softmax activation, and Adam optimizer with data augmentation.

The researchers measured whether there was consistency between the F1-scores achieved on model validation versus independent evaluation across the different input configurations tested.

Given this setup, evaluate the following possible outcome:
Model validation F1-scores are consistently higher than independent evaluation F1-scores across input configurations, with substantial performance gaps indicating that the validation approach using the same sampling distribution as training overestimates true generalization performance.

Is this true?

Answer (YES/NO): YES